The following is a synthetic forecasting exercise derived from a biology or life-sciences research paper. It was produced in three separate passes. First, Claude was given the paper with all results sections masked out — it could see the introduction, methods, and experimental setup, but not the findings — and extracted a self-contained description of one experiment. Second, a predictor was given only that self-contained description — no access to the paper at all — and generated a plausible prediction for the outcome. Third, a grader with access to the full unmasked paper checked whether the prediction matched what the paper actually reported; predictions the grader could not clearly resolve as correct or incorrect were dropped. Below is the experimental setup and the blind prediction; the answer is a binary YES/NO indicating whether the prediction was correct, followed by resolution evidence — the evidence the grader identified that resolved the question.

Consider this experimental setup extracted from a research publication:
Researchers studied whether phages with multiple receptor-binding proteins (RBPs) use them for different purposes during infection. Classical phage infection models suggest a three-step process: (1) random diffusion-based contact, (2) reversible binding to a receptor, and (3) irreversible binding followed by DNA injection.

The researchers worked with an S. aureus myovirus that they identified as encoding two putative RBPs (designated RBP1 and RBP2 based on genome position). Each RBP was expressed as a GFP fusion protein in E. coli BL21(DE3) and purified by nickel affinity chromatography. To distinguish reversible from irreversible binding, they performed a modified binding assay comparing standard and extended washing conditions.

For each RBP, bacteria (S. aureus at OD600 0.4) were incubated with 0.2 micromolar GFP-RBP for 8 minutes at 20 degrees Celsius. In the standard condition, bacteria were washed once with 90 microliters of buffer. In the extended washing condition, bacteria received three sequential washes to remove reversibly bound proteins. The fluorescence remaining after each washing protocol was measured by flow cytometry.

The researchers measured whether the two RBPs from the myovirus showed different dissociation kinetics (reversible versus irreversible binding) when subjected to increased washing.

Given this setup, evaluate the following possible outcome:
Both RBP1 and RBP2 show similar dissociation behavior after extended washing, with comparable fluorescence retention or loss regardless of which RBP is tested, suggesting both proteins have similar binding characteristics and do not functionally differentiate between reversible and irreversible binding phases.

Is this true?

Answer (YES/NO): NO